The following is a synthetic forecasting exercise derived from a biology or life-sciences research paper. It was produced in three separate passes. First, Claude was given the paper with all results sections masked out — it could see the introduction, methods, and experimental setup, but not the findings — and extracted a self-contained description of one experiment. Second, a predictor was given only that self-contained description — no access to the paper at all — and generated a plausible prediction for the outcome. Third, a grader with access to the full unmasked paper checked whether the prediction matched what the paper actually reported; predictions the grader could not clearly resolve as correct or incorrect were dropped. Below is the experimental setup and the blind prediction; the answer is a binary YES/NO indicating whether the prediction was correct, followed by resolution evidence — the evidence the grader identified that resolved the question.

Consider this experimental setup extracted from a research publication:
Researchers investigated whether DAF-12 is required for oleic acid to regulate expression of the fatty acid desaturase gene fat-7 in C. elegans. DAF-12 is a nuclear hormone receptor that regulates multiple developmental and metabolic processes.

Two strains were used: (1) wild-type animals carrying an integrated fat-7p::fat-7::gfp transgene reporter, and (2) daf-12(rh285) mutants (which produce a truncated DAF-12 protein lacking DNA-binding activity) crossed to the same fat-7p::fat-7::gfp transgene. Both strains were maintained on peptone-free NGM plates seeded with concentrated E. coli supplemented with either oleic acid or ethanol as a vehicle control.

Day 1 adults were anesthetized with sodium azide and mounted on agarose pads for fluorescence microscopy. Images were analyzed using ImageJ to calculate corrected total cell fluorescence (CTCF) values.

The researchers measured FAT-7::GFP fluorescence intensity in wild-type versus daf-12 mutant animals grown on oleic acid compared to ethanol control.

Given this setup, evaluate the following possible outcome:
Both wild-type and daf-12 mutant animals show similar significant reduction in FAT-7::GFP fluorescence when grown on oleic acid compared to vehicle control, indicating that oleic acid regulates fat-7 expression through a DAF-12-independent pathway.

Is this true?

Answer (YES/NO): NO